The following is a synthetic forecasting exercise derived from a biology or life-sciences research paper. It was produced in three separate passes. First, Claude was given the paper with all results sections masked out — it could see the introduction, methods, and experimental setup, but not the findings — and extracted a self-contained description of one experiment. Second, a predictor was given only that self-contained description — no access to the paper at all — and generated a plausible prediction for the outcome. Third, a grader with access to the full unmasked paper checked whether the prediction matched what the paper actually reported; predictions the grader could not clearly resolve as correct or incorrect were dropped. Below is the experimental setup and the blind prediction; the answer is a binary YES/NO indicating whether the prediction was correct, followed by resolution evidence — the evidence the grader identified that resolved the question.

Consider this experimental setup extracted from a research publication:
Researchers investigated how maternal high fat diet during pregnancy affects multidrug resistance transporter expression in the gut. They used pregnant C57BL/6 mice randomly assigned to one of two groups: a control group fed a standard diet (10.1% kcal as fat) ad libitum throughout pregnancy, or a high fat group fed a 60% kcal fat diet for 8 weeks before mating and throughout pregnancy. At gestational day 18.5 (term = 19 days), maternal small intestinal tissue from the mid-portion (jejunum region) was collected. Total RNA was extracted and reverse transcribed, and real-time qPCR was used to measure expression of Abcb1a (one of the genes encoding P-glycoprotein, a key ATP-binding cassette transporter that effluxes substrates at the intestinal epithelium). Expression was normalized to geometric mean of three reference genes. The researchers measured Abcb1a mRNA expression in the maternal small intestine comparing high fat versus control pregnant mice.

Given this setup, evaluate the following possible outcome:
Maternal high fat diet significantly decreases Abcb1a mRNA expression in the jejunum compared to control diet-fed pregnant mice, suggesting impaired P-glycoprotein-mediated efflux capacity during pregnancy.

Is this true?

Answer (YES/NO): YES